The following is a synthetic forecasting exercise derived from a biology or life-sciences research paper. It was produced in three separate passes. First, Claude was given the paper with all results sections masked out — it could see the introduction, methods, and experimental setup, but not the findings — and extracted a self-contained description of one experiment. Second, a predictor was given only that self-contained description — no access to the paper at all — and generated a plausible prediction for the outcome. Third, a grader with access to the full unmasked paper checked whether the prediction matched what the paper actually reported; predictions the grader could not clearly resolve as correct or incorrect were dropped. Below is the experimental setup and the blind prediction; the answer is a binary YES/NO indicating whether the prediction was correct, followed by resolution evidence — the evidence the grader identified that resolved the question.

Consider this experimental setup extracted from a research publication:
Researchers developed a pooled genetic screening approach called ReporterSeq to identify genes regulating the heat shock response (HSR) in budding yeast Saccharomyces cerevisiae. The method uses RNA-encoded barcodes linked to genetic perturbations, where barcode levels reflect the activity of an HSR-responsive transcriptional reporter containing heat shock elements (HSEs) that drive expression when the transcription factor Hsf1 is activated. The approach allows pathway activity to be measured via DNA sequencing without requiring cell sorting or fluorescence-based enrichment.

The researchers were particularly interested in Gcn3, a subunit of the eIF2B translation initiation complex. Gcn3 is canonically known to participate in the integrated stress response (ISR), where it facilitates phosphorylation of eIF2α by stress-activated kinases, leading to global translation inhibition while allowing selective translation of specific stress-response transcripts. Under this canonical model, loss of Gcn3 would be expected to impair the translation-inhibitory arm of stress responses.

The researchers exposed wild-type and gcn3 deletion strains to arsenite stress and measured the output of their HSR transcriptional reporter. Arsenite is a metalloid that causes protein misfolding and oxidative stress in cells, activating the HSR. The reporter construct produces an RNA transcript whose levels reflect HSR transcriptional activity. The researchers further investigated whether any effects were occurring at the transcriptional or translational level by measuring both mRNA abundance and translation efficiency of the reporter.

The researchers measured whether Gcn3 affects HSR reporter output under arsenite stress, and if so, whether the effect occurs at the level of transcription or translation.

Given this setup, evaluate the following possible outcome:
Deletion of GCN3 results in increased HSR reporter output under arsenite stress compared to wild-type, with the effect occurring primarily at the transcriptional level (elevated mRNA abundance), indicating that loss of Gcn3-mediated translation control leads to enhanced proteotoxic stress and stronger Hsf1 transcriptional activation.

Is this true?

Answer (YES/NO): NO